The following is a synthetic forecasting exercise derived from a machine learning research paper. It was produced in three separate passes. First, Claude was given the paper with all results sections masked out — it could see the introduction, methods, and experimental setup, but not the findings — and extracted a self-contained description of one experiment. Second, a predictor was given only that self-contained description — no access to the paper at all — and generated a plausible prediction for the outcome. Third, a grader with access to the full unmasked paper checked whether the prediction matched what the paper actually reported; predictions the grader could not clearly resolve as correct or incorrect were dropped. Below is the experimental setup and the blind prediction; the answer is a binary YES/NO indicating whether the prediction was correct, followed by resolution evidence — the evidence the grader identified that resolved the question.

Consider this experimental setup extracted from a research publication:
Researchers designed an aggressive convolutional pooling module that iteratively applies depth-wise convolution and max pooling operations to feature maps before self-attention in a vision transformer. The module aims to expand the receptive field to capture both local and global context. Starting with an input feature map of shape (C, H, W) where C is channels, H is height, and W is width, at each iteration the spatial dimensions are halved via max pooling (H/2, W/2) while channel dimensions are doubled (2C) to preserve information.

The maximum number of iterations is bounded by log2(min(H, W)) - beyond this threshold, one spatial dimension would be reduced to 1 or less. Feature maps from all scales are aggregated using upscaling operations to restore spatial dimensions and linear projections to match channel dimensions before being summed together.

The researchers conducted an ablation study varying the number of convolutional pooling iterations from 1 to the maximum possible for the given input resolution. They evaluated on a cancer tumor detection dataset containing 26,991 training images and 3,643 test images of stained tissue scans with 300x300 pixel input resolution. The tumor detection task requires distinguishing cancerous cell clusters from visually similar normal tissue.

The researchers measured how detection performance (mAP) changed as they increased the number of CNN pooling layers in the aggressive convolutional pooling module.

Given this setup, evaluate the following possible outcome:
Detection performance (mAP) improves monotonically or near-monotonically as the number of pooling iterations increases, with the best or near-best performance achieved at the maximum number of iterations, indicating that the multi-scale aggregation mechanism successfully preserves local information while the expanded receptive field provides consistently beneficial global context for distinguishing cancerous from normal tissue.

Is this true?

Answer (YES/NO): NO